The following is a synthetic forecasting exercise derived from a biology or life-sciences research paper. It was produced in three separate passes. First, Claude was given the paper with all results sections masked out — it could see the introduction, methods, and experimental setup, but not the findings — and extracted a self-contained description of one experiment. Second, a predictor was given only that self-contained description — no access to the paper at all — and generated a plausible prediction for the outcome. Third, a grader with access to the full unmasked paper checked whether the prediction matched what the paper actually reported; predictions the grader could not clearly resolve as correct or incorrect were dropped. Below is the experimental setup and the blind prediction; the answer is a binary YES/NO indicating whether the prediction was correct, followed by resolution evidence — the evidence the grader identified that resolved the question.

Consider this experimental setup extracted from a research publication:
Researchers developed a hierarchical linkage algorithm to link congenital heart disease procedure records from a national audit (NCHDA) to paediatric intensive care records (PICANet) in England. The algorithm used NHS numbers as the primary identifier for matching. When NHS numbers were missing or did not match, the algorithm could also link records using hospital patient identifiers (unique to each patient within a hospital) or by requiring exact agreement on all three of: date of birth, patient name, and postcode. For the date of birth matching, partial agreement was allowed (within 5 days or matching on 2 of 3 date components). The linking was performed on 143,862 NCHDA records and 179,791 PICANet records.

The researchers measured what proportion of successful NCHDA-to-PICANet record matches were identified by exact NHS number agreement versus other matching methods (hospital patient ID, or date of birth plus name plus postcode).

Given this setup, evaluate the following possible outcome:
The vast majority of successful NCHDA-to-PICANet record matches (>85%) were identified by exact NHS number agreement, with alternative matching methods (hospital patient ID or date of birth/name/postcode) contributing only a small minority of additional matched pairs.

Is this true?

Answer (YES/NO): YES